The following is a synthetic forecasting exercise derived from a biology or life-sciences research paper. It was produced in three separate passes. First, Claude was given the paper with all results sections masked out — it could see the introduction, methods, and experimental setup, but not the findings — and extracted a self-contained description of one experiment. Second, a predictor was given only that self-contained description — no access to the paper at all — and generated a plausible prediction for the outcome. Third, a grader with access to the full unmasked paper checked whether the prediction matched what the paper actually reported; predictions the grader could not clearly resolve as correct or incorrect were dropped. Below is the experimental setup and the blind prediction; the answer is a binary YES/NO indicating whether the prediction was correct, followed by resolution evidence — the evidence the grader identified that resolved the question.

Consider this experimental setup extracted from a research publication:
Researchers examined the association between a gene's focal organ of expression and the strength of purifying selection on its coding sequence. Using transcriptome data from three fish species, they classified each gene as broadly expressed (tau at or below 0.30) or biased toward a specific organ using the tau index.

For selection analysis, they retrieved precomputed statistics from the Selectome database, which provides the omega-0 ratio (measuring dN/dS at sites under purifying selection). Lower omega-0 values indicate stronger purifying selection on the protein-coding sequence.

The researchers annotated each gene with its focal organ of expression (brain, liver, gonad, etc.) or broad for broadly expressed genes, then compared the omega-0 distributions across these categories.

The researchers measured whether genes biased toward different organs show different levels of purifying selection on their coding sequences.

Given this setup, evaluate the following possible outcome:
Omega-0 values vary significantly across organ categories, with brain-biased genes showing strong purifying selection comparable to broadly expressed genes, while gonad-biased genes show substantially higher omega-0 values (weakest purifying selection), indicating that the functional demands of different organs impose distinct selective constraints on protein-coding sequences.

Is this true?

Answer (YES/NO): NO